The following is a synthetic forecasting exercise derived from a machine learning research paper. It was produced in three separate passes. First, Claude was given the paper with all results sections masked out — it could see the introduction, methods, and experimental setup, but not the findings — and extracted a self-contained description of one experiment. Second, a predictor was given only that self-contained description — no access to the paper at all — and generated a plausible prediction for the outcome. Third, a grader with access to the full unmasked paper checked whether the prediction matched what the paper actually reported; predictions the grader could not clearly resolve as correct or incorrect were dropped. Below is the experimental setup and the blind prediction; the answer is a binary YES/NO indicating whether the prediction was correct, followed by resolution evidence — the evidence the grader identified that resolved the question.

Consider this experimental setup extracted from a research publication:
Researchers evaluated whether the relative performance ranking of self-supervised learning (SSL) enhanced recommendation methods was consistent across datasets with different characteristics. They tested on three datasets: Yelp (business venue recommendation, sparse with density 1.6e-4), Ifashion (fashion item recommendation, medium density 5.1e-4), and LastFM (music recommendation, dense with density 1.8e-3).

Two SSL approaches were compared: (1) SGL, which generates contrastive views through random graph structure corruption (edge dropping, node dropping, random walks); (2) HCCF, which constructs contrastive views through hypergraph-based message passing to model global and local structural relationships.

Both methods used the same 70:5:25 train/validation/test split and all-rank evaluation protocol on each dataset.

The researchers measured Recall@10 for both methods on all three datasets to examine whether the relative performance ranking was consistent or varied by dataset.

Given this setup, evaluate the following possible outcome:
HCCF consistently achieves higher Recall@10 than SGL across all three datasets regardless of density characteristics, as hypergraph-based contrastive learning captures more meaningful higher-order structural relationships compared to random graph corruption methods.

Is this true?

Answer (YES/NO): NO